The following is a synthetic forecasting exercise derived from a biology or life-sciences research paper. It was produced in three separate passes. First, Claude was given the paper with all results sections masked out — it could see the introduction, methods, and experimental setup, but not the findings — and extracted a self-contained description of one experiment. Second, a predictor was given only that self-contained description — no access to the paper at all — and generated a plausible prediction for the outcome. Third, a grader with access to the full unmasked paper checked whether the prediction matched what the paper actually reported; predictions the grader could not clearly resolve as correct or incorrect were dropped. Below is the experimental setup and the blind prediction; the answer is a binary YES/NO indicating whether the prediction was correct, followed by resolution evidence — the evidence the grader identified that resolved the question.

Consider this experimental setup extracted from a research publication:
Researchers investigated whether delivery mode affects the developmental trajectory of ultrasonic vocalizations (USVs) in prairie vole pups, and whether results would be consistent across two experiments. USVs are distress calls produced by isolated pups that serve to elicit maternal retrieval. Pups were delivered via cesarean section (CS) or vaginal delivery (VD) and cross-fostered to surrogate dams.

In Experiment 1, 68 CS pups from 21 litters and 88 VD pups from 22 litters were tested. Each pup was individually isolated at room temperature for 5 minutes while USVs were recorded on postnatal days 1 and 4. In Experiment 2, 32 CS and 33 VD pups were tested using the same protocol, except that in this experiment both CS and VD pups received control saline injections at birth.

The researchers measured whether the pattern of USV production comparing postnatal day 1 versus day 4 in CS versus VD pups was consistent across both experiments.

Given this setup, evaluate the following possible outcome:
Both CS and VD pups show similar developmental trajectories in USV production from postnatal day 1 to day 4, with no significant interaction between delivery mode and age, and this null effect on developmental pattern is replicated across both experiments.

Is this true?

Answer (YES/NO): NO